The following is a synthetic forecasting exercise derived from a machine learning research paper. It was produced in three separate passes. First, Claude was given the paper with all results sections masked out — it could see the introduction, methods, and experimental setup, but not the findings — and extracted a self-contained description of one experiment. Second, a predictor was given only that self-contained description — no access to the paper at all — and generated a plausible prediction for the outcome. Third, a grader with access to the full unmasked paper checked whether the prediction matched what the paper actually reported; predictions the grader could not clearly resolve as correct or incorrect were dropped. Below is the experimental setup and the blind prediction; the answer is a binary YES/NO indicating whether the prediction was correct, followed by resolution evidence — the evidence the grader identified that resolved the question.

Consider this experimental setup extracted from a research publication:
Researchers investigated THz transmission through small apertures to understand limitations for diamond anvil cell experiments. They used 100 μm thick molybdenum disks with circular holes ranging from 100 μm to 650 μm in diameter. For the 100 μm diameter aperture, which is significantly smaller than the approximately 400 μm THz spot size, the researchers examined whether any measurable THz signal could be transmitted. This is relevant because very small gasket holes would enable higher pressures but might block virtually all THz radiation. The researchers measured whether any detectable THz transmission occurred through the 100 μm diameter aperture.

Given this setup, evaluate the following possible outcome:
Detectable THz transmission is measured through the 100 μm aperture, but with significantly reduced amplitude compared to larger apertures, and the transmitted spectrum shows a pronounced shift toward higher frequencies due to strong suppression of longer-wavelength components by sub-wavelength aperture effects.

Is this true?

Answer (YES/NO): YES